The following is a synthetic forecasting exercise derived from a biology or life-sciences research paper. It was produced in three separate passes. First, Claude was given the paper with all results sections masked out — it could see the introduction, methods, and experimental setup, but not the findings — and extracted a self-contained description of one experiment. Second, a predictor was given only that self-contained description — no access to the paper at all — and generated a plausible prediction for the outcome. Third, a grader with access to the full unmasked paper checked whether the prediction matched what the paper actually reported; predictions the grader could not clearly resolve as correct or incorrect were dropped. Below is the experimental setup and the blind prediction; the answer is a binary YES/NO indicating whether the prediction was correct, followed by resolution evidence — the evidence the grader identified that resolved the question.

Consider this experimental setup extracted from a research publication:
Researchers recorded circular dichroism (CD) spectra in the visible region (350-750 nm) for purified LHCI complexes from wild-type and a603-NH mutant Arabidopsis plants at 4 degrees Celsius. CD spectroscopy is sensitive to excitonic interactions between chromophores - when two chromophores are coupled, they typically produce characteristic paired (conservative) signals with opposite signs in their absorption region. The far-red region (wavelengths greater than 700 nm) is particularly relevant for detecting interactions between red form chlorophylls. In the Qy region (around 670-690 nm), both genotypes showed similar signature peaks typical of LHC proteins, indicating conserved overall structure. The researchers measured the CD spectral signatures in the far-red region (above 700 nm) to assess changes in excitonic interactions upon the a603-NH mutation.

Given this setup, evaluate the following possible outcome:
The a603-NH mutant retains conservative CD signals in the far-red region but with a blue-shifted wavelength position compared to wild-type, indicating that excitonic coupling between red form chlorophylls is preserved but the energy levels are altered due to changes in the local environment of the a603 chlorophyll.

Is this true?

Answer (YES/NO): NO